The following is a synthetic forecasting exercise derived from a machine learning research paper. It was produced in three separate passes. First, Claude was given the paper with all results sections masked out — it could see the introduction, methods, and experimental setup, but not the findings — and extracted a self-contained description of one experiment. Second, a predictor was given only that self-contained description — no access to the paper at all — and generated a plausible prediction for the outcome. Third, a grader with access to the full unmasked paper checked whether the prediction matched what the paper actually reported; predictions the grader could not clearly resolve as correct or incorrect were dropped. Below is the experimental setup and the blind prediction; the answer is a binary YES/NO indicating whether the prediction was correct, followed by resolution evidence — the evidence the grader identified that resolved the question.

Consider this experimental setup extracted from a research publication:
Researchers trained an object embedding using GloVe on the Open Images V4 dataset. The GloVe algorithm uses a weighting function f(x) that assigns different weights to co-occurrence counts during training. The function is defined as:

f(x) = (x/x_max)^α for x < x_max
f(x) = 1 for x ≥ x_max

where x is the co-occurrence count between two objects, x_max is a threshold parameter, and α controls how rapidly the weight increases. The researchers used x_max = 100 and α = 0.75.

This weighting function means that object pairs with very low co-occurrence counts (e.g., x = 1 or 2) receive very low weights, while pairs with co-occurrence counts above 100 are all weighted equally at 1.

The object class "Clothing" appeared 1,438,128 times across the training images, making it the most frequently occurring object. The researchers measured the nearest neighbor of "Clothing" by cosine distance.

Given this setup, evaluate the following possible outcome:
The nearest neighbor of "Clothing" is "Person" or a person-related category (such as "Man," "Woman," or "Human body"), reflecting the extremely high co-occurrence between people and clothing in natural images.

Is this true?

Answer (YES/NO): YES